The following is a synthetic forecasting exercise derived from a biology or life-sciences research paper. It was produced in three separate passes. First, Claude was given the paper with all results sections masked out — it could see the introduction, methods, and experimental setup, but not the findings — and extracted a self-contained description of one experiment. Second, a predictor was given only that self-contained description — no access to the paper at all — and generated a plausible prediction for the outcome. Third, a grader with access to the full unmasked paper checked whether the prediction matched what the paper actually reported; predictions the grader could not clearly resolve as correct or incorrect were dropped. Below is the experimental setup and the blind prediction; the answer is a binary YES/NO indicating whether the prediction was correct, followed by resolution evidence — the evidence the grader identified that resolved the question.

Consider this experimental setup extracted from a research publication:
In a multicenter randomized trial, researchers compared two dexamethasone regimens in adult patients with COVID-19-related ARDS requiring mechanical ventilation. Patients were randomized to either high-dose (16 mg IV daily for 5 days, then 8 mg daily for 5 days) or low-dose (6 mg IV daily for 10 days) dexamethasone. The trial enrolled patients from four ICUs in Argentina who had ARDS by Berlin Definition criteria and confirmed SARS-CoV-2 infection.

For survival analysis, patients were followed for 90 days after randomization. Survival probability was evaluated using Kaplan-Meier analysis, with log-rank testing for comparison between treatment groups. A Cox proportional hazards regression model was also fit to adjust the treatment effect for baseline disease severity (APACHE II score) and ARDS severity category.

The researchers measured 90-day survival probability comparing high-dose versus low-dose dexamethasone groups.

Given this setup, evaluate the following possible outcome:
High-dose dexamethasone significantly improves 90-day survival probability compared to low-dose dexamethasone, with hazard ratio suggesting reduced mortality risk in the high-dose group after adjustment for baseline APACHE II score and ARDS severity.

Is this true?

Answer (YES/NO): NO